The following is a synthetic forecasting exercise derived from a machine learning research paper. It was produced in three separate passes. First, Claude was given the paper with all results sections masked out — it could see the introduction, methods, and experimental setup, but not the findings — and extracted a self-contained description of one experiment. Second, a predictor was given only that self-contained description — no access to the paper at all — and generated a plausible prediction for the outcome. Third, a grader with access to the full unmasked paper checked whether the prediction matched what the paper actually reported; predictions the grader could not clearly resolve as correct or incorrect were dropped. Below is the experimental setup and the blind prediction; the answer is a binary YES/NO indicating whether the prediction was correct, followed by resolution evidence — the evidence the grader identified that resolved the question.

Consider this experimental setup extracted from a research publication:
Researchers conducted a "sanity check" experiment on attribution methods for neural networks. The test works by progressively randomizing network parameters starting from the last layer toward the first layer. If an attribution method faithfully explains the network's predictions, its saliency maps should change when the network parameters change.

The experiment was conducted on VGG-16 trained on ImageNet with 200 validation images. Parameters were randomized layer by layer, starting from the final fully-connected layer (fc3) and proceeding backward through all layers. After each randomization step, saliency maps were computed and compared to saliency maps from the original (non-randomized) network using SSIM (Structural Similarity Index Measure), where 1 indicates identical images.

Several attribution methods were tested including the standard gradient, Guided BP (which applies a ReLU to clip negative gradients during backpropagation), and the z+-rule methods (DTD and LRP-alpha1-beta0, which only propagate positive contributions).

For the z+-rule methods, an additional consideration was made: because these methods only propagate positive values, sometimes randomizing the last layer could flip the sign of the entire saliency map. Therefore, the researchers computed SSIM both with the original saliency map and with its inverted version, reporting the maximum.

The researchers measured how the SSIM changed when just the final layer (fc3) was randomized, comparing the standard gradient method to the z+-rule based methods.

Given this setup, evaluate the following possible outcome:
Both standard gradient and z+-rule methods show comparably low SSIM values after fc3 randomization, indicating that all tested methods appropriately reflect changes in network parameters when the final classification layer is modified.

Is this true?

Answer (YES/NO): NO